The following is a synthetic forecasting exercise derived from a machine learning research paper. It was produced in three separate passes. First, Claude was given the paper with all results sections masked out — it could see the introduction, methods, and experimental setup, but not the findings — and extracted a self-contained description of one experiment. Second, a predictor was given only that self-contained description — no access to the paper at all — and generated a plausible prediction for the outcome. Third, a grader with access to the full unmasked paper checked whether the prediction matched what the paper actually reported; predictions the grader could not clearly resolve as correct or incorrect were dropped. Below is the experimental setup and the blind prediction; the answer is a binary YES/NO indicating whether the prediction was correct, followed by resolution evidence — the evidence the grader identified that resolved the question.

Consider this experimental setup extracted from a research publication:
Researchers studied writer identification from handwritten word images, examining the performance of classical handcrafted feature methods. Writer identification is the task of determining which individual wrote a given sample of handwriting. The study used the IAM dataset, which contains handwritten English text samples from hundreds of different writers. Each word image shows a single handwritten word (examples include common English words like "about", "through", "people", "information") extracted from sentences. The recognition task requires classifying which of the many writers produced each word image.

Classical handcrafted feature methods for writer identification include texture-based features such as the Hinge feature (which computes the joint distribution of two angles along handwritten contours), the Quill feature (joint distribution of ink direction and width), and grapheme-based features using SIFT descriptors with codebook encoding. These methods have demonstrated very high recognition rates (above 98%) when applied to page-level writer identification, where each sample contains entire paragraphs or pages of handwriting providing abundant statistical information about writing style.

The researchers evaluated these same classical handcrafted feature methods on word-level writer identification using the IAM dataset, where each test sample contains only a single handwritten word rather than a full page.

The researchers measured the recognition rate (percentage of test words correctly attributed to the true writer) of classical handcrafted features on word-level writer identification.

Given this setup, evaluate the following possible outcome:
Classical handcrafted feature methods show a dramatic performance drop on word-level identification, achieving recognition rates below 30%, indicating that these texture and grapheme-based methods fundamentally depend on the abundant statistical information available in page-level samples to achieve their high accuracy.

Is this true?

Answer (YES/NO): YES